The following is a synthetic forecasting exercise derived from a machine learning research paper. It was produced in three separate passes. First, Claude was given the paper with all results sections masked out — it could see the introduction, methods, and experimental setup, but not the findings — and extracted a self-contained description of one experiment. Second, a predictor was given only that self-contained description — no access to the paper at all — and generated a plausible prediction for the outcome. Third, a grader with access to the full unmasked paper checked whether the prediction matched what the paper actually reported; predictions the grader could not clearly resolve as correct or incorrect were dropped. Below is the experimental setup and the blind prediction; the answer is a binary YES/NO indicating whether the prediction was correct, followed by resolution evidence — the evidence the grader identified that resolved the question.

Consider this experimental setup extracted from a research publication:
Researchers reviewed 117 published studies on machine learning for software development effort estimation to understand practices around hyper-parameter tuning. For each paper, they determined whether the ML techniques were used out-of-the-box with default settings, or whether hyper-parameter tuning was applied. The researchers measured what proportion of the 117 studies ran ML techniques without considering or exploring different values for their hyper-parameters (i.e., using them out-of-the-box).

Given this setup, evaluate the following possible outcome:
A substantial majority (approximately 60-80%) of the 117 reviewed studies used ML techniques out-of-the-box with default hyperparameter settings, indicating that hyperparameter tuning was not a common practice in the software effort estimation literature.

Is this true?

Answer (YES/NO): YES